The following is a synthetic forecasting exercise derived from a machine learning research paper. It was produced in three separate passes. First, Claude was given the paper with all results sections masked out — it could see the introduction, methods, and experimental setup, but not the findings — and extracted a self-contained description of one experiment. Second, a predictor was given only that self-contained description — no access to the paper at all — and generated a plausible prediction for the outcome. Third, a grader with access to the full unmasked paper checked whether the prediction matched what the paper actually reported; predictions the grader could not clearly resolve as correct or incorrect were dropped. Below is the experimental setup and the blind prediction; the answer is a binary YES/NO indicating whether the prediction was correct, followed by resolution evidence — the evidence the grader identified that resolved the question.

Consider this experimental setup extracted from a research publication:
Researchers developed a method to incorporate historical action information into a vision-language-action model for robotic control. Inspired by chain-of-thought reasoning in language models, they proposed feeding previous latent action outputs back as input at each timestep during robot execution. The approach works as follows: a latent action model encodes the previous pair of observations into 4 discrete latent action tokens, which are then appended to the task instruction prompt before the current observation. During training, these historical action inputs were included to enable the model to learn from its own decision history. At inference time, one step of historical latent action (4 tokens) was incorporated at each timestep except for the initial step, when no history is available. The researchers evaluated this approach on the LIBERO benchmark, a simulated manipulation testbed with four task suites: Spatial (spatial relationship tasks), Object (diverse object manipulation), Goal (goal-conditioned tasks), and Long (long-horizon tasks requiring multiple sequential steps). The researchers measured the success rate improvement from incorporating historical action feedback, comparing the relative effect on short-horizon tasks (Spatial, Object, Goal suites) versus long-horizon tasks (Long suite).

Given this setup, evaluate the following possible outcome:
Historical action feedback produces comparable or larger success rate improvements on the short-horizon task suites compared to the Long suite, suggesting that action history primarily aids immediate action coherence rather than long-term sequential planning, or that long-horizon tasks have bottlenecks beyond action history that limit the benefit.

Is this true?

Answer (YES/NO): NO